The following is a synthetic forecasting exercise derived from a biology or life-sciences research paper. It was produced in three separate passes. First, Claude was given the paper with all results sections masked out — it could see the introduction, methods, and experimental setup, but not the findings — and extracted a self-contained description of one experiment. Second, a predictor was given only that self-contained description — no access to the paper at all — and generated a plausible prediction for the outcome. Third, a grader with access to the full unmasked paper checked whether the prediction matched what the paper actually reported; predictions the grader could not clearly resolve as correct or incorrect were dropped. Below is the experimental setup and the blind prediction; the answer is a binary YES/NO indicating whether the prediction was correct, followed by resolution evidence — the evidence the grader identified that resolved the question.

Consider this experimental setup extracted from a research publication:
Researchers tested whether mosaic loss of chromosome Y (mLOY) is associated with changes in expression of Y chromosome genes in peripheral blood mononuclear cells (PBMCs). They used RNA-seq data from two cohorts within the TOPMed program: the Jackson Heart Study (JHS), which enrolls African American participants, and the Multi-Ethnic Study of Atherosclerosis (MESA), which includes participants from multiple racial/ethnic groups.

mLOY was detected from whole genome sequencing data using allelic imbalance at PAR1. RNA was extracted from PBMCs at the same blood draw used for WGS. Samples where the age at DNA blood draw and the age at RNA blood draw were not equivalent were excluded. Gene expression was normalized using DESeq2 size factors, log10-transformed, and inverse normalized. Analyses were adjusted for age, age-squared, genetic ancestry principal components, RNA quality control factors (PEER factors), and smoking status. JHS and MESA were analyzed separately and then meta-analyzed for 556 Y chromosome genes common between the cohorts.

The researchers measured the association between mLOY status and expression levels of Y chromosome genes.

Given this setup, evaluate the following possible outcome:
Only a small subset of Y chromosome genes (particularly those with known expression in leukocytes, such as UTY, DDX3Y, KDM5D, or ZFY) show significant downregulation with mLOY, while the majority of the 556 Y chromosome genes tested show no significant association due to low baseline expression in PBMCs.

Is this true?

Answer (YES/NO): NO